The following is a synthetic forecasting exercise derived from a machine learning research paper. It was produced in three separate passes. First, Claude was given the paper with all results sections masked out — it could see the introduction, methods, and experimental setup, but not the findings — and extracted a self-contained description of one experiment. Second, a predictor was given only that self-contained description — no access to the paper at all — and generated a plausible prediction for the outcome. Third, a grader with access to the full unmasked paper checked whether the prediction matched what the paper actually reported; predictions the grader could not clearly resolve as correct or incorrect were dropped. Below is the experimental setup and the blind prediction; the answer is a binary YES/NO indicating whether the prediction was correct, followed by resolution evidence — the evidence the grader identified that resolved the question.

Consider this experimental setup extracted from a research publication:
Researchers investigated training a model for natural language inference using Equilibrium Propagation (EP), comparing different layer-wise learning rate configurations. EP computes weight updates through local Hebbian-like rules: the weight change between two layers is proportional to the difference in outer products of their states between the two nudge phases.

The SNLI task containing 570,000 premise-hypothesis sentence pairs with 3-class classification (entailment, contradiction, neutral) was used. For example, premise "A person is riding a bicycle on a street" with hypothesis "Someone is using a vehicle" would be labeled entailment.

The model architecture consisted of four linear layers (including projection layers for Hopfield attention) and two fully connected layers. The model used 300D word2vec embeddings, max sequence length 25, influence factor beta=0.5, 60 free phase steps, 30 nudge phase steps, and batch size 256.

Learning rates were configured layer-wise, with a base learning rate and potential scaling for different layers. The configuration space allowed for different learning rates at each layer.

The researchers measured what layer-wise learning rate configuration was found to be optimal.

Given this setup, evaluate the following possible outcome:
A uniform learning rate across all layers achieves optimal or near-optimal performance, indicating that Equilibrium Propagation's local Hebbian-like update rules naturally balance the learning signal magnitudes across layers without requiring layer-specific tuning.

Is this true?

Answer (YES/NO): NO